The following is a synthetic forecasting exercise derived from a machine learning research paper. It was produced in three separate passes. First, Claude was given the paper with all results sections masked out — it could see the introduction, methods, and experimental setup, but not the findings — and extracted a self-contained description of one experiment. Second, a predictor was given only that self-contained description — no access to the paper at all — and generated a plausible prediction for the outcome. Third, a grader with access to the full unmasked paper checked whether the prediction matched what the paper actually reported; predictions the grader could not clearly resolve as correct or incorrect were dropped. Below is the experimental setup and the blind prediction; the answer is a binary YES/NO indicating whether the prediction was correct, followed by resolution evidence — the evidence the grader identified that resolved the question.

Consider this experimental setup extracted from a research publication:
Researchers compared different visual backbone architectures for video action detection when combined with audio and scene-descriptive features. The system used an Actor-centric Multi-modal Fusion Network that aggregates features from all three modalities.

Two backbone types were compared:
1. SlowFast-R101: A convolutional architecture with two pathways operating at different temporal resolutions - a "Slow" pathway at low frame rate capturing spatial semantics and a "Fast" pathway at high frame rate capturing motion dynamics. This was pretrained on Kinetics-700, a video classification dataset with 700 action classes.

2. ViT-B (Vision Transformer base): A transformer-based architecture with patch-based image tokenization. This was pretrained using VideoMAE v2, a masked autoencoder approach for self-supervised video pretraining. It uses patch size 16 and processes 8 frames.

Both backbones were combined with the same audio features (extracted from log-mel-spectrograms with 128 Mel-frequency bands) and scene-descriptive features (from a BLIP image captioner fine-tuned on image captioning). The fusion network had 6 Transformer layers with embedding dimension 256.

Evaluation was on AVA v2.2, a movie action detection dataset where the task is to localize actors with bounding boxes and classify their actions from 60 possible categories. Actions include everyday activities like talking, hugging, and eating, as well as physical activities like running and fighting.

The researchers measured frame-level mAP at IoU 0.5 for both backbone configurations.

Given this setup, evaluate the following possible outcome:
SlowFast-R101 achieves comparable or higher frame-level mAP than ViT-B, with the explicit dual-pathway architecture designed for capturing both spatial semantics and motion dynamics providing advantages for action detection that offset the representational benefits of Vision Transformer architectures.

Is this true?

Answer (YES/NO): NO